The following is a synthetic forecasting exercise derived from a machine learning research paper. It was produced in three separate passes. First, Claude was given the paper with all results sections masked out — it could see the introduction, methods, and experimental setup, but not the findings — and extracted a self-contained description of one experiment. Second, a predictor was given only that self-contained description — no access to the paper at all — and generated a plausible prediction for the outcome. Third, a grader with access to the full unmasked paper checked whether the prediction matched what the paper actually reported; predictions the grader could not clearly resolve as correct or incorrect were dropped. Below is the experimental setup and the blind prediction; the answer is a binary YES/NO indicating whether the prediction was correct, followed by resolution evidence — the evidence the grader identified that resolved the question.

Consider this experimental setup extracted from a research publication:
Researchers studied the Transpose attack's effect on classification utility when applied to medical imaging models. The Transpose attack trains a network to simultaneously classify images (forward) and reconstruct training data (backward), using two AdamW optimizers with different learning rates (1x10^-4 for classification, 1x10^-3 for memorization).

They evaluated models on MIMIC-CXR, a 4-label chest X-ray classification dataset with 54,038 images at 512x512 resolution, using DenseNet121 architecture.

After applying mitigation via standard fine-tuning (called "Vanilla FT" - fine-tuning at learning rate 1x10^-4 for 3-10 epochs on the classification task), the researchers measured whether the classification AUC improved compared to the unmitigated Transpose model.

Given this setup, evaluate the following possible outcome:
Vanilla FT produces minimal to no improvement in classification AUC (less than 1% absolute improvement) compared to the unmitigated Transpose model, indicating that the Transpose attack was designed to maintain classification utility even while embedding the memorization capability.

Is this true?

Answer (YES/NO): NO